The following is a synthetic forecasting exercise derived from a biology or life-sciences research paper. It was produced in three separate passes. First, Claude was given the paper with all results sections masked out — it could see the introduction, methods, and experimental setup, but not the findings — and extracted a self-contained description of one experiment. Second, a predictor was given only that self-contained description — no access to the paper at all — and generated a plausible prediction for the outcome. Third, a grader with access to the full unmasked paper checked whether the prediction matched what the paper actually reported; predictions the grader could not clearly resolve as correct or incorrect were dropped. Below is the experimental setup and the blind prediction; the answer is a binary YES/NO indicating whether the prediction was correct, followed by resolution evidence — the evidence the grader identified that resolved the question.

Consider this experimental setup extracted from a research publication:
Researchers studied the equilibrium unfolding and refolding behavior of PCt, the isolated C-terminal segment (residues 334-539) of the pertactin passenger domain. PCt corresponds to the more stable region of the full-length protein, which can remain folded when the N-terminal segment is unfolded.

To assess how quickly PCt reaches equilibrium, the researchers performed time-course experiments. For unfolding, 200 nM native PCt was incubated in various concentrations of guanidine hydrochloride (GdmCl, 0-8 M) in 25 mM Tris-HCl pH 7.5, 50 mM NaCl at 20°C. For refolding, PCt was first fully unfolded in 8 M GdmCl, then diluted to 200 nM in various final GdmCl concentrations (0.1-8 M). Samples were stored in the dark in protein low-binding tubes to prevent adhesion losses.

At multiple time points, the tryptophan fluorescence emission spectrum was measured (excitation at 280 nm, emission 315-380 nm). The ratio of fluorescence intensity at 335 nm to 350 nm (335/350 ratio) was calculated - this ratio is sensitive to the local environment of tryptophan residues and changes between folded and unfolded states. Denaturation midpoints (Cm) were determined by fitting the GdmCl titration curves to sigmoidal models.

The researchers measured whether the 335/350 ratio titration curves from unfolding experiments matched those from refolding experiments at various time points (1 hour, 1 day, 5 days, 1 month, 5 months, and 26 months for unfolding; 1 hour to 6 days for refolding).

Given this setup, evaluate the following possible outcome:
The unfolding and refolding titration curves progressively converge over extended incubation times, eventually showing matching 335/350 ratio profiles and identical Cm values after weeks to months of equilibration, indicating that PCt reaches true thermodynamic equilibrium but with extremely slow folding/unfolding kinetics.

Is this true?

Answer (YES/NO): YES